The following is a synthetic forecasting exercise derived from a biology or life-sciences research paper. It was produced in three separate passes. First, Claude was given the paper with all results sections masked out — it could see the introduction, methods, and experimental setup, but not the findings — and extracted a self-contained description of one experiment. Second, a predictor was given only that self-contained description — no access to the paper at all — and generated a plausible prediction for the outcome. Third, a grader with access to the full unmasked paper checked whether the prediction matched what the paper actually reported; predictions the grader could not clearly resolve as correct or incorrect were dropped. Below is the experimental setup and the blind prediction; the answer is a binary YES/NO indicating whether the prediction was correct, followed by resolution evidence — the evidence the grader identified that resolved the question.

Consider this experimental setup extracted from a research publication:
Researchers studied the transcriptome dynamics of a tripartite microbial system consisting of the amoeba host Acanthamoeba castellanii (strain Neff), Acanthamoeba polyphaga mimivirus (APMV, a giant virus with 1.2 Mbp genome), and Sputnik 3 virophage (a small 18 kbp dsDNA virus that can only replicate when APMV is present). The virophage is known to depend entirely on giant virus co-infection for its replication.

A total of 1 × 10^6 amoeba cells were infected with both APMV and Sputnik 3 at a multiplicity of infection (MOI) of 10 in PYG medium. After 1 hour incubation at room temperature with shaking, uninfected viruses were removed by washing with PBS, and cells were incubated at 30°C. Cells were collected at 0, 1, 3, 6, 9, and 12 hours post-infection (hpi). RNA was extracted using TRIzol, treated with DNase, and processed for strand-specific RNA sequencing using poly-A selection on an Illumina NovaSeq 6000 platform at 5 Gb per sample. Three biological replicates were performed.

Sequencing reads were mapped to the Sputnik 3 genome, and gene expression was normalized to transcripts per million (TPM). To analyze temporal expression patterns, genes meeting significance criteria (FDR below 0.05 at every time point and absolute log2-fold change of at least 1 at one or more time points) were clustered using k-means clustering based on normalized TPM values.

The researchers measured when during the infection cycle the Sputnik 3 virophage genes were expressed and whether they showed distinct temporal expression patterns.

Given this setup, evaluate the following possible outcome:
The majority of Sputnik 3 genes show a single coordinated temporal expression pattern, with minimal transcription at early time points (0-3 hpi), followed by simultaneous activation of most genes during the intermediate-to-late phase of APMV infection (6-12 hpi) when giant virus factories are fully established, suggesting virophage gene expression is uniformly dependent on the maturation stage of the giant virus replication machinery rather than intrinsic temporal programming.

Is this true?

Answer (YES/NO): NO